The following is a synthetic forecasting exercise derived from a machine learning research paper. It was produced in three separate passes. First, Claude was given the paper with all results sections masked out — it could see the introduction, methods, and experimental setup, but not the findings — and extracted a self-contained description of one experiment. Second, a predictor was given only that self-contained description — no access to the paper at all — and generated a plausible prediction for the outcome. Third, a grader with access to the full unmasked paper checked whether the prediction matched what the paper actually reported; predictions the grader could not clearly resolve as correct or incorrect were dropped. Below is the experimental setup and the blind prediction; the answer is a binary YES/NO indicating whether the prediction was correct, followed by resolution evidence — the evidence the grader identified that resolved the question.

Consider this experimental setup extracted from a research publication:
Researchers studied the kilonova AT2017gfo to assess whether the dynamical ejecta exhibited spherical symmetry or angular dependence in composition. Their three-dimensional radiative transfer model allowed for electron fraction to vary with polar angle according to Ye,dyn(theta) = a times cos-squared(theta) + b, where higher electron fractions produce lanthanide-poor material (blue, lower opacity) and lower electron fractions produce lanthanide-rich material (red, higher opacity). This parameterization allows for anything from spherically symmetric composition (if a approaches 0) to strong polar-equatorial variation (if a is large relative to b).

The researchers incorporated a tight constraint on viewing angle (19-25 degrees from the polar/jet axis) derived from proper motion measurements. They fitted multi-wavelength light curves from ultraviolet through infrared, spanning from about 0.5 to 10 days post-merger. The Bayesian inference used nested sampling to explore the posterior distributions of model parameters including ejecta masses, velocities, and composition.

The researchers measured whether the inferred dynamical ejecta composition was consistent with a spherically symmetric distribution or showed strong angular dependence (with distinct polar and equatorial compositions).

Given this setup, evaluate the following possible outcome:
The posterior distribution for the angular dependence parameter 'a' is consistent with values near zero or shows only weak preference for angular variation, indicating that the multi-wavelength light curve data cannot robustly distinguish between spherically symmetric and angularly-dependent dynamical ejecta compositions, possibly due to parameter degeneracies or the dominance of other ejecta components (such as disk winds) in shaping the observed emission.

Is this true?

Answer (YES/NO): NO